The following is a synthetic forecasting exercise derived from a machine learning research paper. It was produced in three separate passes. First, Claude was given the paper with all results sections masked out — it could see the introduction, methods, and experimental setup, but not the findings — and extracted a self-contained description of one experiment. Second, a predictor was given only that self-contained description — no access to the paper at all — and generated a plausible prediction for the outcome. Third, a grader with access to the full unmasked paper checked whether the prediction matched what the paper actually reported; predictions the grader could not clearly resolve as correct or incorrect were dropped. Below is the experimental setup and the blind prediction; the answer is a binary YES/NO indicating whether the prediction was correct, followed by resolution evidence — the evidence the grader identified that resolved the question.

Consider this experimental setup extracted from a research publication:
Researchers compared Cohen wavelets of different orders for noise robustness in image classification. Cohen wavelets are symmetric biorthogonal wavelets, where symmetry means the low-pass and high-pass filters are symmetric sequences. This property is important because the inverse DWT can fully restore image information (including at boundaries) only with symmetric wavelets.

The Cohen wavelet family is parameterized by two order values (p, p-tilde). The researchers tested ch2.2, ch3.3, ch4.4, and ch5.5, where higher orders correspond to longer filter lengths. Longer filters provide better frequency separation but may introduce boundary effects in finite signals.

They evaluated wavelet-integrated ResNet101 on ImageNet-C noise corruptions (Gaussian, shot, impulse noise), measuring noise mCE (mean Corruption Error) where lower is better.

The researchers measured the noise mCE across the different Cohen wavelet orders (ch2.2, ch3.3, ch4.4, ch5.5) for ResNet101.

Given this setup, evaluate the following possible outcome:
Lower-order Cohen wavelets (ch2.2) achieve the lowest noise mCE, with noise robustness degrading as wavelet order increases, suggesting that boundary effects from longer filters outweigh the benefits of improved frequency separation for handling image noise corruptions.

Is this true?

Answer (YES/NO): NO